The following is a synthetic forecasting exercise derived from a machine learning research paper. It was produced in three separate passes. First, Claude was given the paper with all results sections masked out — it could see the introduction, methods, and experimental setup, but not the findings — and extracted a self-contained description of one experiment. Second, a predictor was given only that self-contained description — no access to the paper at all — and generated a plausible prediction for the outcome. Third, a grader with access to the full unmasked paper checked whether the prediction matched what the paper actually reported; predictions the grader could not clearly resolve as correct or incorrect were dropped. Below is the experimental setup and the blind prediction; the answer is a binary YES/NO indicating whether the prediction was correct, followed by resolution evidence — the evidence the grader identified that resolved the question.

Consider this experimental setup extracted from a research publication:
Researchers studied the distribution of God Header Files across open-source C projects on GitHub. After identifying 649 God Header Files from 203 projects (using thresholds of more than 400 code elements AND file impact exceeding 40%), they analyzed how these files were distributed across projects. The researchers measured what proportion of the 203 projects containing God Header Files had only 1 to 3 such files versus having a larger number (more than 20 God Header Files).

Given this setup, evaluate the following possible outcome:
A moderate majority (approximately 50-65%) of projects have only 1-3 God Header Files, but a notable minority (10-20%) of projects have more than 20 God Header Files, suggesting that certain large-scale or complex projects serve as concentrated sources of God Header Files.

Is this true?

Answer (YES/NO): NO